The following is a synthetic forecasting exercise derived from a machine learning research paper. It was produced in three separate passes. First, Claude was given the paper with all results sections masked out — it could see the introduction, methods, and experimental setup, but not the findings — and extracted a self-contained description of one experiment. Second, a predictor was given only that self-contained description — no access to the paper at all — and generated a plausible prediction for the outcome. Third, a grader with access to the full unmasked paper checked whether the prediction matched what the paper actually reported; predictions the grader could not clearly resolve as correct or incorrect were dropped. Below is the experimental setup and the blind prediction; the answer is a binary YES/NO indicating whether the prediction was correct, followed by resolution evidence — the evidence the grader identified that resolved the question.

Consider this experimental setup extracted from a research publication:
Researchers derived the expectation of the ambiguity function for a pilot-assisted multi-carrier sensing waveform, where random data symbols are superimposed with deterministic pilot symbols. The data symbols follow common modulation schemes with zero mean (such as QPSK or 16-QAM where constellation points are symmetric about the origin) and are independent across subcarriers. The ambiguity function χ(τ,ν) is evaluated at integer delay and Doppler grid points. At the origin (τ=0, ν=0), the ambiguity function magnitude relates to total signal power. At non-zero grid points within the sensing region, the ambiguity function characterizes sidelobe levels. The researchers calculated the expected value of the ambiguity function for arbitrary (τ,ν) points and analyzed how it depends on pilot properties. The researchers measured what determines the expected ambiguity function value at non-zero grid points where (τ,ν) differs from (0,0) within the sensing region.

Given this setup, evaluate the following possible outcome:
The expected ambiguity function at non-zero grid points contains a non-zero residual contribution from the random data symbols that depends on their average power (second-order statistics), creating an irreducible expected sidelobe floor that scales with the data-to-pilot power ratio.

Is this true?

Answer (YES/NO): NO